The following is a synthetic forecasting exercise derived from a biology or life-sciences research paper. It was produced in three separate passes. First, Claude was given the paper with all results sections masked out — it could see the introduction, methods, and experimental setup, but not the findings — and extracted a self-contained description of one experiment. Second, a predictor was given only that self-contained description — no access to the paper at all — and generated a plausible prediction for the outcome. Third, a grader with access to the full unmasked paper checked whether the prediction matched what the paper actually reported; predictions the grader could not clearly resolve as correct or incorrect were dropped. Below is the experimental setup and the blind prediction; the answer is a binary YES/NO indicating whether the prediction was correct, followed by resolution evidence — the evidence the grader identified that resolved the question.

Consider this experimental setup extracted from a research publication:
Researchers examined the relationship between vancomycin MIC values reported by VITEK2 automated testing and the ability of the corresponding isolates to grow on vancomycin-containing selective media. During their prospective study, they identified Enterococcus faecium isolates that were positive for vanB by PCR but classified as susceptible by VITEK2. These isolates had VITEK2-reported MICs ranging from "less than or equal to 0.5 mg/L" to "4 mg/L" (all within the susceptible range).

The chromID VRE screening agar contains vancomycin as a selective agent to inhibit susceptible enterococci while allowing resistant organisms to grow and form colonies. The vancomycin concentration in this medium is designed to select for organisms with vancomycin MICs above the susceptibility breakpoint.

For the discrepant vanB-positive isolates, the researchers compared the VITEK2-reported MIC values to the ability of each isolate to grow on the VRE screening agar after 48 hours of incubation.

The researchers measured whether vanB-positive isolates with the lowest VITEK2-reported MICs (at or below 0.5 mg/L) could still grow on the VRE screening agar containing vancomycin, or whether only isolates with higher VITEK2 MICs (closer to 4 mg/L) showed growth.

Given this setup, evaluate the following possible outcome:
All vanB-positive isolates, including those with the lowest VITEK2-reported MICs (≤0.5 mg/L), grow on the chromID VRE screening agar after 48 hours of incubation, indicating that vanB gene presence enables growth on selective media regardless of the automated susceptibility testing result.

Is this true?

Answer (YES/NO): NO